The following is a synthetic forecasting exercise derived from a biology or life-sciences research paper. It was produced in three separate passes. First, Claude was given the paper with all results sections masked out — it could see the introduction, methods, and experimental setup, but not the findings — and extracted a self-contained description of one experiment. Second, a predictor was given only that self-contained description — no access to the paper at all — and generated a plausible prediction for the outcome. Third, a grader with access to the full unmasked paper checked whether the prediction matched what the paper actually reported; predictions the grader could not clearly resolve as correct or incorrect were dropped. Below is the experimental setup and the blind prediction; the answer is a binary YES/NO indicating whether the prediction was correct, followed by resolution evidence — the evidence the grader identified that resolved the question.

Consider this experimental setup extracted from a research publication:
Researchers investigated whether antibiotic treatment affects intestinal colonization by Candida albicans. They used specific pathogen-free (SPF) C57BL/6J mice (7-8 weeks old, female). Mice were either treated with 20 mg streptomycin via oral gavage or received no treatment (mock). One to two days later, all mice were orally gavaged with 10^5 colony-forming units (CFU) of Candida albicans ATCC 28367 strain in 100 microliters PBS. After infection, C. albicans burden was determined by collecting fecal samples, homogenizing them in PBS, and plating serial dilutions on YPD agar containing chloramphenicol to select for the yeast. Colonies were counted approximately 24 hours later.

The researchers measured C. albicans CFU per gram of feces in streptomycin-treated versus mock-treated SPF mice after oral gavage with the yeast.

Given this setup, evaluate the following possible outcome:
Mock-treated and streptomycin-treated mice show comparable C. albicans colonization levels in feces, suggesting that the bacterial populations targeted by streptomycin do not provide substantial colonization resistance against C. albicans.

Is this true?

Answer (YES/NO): NO